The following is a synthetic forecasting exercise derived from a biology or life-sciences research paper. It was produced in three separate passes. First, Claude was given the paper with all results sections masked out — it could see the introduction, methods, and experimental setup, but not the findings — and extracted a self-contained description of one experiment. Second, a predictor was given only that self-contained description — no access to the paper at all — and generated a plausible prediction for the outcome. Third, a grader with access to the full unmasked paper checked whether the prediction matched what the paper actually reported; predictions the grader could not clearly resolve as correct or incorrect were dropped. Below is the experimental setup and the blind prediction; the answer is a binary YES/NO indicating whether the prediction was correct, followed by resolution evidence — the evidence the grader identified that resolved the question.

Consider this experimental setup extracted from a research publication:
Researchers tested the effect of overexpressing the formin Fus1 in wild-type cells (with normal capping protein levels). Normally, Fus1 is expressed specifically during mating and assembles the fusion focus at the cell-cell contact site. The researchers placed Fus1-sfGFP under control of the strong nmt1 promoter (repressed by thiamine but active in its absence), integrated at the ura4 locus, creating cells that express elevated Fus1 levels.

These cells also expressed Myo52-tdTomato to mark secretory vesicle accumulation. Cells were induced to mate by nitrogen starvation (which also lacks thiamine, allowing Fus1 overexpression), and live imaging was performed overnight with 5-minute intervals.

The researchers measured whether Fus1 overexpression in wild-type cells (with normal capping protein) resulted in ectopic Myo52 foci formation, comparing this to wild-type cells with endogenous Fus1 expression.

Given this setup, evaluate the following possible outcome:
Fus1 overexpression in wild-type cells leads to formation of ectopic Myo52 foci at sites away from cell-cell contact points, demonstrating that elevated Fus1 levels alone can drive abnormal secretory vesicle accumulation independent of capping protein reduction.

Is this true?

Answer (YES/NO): NO